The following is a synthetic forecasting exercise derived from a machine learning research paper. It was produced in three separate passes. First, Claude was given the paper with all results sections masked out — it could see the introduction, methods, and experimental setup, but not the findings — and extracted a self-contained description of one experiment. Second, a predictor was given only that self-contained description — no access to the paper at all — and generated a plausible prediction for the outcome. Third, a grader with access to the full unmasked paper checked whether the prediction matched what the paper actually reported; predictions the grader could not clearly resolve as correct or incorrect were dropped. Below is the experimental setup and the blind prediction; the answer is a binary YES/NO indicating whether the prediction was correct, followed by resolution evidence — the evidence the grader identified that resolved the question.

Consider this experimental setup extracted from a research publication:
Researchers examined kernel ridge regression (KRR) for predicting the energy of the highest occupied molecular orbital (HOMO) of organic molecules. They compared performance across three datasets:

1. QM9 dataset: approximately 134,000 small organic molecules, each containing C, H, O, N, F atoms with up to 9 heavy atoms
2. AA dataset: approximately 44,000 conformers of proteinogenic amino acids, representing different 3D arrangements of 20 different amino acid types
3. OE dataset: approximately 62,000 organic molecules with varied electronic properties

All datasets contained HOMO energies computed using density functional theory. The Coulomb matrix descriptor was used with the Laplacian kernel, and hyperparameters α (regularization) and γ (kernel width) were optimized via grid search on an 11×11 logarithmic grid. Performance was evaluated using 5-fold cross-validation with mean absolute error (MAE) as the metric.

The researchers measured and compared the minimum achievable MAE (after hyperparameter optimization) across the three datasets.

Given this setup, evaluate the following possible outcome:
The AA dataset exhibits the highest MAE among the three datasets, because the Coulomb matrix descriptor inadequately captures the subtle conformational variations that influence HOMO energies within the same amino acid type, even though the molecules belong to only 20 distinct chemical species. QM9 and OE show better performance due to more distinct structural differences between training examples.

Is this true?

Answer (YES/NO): YES